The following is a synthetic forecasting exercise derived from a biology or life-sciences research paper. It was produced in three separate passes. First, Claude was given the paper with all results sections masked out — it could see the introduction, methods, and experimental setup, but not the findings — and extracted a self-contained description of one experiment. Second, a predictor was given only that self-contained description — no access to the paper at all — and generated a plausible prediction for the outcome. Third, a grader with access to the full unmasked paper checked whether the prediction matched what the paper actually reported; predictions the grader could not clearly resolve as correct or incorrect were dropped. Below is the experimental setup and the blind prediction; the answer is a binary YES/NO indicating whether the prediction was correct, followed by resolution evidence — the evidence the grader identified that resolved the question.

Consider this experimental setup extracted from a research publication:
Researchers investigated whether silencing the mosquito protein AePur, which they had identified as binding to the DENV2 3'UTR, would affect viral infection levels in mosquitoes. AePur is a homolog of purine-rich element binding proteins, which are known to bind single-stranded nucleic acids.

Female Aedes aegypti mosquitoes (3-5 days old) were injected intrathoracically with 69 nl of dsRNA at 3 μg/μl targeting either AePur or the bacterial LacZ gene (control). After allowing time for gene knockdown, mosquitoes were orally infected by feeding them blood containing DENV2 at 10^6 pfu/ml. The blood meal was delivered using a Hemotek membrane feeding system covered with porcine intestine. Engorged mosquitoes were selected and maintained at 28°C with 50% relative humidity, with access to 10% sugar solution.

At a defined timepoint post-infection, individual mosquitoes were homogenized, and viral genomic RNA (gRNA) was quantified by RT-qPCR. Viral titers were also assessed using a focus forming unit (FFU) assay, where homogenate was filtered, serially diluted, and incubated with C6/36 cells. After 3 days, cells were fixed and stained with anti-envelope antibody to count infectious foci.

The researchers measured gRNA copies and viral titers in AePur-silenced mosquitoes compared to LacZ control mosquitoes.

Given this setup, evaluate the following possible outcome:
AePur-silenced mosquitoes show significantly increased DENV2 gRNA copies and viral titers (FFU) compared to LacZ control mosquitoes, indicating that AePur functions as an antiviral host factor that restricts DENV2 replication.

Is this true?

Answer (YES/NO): NO